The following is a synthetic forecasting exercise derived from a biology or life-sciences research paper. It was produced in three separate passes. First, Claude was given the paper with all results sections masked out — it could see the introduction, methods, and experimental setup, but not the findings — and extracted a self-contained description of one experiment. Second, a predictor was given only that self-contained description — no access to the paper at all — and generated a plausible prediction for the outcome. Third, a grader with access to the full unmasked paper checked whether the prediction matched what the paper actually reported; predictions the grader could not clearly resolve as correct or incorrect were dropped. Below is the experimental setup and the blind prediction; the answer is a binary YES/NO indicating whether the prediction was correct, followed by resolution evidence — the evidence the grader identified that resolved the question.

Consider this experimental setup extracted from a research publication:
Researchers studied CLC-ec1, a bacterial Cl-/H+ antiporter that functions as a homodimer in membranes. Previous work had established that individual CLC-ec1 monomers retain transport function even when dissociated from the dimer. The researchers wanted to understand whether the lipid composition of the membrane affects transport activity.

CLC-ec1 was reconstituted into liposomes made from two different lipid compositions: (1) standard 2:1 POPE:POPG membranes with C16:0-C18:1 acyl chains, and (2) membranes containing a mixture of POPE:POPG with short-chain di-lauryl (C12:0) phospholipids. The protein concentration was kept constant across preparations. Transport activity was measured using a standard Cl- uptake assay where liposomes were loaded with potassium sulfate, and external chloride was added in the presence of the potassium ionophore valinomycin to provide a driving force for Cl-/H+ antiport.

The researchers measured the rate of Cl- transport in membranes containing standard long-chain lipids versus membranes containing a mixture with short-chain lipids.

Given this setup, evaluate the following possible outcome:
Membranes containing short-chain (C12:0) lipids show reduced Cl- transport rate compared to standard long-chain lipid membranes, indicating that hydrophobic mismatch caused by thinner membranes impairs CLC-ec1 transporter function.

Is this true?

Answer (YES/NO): NO